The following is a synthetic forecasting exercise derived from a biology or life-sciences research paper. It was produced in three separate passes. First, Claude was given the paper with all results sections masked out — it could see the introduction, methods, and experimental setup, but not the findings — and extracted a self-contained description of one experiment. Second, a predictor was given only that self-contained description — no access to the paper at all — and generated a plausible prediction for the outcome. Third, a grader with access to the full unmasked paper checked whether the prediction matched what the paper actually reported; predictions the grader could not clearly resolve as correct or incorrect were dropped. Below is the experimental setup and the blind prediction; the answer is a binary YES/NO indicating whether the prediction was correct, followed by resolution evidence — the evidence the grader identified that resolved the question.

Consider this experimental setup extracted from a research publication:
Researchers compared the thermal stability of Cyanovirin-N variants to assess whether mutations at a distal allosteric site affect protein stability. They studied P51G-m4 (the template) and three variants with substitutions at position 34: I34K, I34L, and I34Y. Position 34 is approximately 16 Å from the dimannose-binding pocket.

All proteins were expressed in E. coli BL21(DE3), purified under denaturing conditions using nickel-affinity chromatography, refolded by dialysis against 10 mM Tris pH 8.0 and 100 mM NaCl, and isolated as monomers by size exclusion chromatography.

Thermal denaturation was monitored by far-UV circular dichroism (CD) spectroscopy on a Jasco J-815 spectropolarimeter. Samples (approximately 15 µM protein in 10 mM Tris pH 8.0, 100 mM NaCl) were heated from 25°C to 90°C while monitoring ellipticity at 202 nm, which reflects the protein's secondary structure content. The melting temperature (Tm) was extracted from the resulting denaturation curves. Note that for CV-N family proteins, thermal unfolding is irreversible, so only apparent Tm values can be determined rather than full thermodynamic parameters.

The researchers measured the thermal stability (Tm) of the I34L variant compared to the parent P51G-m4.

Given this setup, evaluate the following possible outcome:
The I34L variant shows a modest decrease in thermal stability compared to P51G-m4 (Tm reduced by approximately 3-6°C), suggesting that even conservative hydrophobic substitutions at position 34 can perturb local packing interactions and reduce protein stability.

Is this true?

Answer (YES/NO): NO